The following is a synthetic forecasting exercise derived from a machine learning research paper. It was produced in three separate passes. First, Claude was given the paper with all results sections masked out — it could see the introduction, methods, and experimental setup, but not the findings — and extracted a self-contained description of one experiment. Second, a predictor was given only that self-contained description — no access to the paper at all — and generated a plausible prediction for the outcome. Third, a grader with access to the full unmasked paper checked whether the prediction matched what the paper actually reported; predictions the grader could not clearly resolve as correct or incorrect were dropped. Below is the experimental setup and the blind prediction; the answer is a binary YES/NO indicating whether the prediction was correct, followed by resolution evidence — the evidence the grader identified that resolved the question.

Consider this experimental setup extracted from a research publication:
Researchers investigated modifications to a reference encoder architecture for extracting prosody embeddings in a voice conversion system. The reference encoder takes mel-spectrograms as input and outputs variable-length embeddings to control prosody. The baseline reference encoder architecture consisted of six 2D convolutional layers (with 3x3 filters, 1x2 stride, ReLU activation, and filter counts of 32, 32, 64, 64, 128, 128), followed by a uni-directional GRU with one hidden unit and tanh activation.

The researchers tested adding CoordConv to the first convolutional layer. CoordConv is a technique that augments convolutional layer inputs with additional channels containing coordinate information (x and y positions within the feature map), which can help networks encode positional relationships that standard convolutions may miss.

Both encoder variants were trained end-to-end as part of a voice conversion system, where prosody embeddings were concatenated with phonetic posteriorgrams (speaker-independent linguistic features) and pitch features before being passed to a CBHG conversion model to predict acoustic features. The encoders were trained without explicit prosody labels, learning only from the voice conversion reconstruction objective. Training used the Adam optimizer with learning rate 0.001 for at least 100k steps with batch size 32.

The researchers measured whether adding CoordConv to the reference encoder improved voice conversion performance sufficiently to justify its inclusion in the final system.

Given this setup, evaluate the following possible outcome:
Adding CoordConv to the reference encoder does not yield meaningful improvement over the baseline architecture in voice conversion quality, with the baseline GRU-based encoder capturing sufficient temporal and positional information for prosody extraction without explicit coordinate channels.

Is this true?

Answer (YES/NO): YES